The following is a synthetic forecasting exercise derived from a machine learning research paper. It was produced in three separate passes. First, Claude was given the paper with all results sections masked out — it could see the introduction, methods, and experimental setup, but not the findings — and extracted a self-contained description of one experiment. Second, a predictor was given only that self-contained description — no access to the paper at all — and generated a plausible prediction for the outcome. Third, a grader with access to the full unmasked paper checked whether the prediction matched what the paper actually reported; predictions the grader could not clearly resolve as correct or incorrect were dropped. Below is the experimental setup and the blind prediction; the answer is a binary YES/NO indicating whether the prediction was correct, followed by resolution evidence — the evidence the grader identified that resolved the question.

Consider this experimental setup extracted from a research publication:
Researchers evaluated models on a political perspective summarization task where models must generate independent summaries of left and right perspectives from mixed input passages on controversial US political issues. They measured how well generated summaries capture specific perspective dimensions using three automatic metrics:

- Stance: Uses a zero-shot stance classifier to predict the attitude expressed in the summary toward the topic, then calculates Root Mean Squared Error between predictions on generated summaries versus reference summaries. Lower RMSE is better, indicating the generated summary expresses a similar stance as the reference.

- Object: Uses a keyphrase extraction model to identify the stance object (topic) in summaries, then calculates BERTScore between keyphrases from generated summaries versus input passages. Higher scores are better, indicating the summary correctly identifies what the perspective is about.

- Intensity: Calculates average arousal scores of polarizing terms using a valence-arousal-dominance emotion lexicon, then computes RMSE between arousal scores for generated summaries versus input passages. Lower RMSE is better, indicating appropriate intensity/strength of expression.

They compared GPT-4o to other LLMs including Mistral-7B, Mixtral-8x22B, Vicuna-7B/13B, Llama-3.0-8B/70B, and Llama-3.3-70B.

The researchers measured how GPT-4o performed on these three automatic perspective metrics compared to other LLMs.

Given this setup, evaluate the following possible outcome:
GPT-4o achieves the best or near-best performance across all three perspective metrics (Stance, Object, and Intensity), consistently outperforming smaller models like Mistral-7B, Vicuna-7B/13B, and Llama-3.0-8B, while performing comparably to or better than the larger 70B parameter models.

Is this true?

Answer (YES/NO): NO